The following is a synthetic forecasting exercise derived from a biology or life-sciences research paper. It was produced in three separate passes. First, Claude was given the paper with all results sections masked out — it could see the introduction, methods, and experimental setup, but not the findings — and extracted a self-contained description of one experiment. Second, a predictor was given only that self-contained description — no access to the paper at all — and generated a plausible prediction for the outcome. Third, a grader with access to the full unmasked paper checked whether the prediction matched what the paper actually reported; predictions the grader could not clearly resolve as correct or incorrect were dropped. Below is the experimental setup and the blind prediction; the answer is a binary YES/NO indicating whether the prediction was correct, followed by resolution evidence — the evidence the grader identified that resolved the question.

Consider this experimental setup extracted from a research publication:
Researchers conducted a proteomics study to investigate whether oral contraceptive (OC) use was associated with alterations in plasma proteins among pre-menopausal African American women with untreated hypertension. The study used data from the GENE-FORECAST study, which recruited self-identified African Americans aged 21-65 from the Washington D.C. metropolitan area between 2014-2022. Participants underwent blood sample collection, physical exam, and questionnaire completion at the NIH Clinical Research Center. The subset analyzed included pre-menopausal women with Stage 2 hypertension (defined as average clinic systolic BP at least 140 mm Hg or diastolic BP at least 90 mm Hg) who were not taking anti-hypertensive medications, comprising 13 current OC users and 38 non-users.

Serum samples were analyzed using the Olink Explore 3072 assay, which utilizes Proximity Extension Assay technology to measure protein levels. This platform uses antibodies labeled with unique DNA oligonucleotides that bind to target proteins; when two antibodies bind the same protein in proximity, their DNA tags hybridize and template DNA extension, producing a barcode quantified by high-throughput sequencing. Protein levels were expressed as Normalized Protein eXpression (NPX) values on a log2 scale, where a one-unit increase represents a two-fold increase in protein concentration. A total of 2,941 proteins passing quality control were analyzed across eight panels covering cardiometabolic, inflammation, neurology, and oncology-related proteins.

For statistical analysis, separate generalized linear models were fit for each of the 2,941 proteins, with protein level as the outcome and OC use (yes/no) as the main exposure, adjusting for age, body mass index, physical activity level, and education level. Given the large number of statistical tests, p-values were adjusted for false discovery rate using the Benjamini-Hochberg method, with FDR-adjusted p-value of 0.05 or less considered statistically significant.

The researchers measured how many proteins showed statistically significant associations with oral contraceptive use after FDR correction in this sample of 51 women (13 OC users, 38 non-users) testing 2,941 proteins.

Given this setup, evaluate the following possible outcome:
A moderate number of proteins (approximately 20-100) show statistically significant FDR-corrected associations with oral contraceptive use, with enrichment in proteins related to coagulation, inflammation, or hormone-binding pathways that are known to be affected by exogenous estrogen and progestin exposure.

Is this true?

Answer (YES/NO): YES